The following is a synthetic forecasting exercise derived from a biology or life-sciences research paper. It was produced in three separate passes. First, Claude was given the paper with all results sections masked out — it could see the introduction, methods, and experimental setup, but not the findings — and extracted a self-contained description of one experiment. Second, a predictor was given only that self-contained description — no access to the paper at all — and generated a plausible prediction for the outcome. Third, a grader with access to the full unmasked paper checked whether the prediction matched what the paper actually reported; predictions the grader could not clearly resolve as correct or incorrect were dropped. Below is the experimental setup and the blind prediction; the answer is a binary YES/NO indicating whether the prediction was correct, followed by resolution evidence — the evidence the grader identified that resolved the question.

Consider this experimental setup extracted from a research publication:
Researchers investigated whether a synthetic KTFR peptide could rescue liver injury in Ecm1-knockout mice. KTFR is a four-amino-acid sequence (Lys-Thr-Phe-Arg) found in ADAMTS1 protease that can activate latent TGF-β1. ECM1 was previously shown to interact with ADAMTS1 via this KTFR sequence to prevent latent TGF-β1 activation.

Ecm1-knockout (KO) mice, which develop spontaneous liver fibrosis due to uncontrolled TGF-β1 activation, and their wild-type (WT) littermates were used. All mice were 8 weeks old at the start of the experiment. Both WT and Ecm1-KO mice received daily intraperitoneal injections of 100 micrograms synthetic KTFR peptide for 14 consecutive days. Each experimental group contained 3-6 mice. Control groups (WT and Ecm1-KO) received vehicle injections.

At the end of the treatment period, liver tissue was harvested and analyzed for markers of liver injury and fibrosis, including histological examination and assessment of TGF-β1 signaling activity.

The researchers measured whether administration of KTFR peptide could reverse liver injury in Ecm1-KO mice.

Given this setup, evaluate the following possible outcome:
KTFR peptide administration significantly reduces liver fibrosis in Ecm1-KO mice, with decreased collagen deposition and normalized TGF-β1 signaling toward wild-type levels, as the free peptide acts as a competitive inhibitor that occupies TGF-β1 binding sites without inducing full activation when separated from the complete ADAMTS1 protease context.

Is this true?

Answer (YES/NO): YES